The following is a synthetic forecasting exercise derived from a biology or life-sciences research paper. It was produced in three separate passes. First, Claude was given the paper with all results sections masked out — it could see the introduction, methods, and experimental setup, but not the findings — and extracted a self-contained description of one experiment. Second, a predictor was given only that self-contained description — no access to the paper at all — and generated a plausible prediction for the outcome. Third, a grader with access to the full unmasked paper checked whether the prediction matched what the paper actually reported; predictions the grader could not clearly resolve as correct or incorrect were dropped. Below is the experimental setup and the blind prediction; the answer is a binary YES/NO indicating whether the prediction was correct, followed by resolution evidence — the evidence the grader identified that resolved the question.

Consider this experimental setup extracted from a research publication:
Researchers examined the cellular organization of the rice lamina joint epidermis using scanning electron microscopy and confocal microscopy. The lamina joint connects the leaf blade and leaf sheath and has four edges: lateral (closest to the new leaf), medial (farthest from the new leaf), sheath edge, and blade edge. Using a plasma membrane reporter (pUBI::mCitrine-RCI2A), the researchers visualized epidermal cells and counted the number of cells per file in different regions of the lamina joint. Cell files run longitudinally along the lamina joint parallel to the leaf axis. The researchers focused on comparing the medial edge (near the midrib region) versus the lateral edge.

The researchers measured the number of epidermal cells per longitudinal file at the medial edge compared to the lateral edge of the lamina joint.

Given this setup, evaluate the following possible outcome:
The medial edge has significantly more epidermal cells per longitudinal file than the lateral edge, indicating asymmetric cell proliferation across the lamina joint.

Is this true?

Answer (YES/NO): NO